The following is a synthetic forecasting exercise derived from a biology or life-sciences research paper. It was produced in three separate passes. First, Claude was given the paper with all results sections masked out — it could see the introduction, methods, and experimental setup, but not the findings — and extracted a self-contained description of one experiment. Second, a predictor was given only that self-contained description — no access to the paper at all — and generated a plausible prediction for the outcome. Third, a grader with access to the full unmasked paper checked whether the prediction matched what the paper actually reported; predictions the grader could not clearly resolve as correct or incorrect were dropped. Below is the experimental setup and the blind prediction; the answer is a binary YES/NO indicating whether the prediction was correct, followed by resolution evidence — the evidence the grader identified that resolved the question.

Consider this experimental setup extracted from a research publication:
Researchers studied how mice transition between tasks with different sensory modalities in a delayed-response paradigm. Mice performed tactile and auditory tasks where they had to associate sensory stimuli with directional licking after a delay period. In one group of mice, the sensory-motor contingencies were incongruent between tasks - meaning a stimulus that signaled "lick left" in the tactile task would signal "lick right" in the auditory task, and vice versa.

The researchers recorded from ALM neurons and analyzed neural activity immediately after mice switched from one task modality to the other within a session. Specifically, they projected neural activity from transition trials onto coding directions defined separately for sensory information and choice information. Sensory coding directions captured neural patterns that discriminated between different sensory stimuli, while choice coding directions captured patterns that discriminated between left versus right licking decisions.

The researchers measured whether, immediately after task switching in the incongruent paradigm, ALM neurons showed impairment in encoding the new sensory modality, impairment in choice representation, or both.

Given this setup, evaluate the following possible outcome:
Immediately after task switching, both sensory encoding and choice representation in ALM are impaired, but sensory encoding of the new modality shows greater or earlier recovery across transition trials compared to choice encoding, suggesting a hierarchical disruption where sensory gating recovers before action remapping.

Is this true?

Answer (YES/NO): NO